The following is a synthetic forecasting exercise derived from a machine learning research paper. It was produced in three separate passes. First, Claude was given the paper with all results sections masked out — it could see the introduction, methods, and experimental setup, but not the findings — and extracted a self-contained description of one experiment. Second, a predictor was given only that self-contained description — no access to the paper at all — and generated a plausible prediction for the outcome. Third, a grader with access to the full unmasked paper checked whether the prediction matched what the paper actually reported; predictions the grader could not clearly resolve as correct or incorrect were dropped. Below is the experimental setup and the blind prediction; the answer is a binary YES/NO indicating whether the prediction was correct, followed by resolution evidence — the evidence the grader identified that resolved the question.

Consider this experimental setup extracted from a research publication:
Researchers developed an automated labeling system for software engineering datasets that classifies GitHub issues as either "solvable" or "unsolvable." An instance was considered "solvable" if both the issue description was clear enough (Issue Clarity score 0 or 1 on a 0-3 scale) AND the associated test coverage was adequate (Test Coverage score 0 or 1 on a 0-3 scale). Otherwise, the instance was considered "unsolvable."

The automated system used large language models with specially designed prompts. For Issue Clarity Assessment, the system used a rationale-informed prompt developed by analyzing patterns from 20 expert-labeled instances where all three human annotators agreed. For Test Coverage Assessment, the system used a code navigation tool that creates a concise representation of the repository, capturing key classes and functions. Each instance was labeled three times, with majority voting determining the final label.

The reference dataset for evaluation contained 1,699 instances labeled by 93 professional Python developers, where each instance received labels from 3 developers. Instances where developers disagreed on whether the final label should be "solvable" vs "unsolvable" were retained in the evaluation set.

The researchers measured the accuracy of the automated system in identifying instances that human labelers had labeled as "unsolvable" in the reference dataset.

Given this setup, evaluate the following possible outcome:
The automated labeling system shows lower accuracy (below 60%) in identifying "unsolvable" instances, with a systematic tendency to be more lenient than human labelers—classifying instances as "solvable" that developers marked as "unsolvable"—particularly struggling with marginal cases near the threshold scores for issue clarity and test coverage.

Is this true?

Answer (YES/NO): NO